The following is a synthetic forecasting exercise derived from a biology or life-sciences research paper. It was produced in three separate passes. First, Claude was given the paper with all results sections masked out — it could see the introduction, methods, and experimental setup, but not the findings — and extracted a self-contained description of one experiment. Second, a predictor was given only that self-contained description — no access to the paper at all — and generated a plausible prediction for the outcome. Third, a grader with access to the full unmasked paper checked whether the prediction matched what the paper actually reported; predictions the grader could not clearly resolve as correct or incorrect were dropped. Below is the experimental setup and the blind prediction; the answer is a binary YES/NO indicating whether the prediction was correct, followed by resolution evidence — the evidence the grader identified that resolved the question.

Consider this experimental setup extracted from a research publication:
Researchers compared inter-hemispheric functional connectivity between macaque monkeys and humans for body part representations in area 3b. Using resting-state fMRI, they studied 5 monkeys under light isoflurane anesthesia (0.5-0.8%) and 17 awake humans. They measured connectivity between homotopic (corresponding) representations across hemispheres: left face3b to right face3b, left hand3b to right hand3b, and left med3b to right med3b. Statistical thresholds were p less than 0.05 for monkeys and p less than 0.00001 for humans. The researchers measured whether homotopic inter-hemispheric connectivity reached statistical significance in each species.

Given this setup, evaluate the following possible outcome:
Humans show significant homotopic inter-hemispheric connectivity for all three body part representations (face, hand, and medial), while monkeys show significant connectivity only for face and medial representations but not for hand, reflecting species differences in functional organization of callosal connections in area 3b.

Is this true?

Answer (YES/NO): NO